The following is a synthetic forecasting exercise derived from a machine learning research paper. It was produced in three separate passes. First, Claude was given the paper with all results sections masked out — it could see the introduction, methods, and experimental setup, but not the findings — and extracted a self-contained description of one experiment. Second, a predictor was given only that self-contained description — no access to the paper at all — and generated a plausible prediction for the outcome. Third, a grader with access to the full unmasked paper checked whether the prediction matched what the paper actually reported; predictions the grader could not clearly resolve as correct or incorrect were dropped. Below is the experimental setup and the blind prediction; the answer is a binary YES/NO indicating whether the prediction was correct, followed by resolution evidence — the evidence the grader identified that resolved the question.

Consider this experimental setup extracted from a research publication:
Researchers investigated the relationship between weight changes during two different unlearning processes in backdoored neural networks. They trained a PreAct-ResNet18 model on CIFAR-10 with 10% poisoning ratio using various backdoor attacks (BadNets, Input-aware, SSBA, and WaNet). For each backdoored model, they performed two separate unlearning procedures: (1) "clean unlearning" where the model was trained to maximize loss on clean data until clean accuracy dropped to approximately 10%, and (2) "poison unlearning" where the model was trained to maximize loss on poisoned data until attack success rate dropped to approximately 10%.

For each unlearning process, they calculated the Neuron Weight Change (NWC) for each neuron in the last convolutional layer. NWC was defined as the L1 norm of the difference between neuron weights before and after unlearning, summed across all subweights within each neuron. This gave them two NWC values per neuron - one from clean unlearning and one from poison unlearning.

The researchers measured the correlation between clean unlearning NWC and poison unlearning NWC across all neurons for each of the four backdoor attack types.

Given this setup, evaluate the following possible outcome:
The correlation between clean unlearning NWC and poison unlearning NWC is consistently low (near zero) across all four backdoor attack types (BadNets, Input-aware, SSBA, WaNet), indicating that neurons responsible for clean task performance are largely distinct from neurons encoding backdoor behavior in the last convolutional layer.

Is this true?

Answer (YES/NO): NO